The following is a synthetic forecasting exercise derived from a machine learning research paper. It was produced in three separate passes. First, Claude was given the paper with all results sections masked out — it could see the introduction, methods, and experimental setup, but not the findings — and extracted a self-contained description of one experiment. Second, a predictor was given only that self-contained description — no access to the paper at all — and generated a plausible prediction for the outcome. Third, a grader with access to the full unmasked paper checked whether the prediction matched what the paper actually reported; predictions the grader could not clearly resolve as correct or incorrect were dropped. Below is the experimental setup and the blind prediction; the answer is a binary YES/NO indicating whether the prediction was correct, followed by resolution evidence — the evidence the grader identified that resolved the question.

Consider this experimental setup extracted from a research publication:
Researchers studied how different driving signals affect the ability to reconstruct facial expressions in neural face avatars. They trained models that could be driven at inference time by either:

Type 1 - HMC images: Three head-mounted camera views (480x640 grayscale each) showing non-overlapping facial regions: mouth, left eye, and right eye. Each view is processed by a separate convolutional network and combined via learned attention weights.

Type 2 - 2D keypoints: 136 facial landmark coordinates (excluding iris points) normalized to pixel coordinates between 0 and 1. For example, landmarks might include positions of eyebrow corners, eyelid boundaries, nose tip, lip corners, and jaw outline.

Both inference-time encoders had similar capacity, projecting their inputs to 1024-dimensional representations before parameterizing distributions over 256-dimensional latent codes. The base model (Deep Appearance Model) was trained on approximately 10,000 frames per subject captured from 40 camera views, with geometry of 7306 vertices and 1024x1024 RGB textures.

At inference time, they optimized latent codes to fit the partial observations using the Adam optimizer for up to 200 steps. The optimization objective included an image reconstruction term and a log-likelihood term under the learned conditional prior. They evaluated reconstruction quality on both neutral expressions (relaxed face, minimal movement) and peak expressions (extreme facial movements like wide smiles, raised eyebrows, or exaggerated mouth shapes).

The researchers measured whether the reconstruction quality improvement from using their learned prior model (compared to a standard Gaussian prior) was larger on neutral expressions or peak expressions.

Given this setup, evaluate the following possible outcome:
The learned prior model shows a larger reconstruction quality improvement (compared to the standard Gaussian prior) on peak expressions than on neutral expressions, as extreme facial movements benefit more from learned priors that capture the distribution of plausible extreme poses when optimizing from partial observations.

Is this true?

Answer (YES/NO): YES